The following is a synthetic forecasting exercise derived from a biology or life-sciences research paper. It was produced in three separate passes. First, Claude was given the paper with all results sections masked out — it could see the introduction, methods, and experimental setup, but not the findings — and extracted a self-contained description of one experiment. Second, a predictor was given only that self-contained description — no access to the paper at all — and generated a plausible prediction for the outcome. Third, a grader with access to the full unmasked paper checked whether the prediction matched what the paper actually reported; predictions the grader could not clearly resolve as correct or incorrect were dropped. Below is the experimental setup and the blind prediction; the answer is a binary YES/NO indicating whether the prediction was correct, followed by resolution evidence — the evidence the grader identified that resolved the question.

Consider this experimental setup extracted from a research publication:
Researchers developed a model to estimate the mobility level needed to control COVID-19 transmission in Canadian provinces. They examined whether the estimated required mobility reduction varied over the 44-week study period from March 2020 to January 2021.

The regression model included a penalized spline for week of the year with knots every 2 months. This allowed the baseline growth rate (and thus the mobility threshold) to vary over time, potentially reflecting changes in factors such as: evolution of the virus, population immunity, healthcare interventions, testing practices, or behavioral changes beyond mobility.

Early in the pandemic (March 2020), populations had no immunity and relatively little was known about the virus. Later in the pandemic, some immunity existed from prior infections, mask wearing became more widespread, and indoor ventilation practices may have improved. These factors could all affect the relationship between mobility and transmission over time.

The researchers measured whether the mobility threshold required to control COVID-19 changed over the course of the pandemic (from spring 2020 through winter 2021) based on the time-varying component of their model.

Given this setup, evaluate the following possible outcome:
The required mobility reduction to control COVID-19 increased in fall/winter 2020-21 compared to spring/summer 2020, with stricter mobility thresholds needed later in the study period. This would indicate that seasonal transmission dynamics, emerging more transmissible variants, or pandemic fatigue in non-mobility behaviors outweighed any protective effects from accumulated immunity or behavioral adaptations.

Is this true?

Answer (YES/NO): YES